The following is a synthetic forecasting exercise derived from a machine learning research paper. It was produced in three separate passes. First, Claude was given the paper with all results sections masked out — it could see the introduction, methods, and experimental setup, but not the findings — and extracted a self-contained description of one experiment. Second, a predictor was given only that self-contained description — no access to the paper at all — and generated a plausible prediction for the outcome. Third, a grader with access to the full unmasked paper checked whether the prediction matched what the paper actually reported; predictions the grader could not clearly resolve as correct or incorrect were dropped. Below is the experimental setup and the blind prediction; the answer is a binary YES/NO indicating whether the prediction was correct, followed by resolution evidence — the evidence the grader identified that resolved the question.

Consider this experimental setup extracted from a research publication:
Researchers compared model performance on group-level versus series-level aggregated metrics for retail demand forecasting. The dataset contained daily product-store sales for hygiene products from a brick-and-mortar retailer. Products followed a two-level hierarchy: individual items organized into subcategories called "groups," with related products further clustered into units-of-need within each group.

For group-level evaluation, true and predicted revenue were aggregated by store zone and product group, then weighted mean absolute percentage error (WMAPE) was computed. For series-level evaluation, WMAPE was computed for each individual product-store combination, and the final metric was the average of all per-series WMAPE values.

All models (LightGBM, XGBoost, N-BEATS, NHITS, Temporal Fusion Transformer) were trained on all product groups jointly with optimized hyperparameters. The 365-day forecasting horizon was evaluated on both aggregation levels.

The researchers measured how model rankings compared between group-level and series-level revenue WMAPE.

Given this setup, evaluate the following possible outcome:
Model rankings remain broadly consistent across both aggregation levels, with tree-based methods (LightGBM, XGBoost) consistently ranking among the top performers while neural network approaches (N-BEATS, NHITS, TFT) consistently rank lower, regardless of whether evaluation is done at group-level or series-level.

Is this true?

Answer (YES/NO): YES